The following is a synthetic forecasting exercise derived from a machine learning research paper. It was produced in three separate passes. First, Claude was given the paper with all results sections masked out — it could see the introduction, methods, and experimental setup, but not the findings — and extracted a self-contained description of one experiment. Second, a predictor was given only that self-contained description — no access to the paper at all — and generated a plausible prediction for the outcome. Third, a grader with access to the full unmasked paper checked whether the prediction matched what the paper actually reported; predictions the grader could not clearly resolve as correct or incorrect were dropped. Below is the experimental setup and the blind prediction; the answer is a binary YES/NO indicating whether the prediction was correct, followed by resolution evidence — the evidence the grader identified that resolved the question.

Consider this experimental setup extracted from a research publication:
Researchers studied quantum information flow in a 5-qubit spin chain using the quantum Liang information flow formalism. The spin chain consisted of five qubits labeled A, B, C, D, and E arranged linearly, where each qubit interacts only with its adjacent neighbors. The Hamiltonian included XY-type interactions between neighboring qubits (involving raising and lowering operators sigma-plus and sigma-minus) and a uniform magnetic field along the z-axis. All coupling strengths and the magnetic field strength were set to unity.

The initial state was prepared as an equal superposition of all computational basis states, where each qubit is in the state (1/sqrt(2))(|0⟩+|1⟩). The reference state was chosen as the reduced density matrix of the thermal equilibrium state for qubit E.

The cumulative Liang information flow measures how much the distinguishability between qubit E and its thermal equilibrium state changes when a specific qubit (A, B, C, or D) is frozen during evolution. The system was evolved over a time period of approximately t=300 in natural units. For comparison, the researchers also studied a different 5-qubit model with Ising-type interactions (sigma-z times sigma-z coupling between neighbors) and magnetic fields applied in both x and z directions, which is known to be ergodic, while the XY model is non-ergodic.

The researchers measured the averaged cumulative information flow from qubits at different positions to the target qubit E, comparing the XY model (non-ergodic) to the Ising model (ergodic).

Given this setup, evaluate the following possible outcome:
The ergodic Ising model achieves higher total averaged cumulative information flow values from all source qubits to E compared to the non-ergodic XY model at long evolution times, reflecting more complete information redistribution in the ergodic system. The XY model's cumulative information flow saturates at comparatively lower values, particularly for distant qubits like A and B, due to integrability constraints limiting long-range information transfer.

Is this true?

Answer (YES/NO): NO